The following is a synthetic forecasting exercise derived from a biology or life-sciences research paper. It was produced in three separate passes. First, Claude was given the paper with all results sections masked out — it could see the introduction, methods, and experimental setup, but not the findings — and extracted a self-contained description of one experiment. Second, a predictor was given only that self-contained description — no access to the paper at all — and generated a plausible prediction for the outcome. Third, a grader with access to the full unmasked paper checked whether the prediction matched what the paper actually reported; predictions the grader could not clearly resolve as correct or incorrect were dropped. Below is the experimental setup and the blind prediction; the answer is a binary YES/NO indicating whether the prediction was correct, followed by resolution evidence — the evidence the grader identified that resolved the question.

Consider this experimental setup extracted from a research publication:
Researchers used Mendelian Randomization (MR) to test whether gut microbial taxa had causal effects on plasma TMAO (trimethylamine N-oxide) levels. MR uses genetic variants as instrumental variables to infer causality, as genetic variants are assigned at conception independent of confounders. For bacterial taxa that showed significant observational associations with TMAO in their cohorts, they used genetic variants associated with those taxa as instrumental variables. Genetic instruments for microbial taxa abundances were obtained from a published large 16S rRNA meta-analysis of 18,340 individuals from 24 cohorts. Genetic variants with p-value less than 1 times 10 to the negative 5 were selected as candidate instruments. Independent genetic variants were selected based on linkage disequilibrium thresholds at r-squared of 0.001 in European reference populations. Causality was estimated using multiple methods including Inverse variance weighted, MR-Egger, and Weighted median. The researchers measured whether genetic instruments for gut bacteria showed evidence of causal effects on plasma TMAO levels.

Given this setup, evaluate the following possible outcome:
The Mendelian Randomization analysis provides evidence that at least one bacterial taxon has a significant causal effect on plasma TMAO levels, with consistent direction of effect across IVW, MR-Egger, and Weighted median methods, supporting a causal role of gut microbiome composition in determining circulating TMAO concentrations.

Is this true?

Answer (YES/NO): NO